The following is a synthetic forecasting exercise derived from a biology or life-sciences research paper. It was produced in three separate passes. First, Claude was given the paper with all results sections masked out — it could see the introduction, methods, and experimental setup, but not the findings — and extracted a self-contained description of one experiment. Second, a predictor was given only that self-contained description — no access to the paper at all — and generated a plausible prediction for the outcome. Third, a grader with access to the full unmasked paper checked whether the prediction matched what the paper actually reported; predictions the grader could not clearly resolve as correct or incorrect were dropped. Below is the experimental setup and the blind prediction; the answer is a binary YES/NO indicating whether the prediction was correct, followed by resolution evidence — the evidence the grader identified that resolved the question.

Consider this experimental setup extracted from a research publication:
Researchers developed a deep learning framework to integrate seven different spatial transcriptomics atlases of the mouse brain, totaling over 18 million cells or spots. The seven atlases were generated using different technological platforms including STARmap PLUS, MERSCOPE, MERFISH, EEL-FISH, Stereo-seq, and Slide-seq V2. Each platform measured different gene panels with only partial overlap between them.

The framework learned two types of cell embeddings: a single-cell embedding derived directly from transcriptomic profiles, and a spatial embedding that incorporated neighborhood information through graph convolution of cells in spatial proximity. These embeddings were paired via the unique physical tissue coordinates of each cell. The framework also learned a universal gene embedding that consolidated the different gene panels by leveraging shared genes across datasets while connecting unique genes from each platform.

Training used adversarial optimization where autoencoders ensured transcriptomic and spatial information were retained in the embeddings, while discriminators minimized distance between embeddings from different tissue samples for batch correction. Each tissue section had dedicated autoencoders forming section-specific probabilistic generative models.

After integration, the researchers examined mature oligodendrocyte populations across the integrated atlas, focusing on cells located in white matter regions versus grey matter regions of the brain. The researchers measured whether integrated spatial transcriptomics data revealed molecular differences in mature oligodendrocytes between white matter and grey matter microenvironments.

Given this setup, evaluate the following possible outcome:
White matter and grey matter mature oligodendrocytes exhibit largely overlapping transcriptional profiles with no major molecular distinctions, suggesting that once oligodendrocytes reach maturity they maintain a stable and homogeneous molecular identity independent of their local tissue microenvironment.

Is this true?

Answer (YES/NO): NO